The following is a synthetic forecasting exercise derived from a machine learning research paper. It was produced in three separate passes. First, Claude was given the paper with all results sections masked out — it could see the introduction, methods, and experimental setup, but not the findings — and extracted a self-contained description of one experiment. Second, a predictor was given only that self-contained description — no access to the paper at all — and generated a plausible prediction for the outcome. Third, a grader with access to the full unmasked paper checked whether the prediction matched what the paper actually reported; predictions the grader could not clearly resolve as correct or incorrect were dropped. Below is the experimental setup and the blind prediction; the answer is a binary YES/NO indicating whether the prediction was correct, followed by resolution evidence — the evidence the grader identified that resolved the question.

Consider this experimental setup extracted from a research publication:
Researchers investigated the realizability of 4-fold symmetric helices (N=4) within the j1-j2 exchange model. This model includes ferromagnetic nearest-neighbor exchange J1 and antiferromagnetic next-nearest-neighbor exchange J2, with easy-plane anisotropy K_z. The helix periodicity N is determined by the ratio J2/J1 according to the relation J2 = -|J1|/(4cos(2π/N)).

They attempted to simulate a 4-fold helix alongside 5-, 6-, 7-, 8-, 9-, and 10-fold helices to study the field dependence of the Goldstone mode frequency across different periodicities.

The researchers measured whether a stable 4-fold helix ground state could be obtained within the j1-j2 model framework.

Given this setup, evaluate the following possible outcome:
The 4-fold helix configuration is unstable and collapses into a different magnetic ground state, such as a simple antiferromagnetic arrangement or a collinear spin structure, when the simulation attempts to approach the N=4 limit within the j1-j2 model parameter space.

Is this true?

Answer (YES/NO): NO